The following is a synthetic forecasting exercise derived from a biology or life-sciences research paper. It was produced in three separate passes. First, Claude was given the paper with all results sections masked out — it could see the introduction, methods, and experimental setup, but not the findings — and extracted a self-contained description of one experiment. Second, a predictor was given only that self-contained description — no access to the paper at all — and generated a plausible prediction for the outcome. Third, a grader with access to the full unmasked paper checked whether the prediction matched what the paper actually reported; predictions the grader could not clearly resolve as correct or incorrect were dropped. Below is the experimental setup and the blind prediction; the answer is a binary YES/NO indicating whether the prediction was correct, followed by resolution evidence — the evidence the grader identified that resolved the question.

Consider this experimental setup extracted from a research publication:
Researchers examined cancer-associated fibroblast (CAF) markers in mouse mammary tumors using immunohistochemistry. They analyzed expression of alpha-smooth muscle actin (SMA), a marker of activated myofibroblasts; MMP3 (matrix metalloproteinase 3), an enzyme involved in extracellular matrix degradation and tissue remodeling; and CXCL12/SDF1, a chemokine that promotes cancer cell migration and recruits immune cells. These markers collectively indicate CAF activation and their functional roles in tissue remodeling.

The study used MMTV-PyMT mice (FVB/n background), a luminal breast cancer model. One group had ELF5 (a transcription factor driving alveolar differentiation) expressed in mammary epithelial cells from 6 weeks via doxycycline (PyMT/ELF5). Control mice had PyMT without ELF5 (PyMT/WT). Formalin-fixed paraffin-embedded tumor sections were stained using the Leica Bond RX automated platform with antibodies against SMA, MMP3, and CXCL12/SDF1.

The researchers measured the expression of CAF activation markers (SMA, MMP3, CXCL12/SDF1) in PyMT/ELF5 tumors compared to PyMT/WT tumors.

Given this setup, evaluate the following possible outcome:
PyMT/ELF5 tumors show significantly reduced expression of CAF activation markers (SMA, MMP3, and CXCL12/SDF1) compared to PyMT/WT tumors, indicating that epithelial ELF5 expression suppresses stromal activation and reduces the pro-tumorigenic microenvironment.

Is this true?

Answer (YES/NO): NO